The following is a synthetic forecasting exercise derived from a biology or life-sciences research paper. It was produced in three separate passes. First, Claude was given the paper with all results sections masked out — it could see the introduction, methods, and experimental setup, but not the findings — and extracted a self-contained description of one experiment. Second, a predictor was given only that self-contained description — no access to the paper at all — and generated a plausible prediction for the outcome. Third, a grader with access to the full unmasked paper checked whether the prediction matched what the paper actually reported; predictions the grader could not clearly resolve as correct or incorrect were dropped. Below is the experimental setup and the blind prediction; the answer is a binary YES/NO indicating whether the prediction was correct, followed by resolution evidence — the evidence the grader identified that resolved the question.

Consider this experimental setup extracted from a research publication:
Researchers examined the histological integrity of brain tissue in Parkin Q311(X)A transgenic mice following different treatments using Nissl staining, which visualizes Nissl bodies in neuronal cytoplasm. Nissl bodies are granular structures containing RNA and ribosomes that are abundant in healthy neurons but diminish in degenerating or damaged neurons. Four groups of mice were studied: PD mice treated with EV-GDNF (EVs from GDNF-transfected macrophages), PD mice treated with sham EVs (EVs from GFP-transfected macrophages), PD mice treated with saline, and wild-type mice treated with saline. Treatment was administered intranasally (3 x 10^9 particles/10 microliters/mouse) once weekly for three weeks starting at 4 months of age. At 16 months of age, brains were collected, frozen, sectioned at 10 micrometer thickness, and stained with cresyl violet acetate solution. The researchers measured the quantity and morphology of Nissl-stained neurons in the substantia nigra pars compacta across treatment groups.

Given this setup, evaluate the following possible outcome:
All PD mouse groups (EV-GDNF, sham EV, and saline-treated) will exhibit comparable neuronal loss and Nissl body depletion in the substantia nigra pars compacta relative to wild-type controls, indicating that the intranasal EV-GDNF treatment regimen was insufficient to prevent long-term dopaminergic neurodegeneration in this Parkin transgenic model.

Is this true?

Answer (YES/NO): NO